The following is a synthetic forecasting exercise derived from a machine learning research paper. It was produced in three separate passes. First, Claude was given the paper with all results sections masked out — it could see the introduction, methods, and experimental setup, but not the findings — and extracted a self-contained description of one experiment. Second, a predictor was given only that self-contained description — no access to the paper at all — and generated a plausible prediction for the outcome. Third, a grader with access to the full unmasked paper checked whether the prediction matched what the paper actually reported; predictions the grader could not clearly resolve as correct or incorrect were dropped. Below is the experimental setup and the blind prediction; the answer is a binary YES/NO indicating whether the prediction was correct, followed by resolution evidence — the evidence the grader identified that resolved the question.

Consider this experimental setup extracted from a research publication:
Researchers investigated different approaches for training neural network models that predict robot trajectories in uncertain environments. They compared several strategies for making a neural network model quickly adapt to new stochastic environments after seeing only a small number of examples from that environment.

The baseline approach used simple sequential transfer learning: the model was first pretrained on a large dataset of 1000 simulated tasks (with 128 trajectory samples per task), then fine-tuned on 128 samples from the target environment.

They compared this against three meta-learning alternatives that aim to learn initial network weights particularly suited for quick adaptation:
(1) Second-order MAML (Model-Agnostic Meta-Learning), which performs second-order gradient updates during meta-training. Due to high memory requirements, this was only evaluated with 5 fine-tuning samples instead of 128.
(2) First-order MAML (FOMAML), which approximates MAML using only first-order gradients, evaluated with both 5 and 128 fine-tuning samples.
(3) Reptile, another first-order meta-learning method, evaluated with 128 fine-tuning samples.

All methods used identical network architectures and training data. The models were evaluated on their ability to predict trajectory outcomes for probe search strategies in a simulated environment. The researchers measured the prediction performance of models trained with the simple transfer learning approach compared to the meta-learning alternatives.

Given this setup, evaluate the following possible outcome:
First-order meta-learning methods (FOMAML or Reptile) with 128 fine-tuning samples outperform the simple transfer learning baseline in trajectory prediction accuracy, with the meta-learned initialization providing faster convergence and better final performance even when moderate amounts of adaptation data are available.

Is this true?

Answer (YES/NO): NO